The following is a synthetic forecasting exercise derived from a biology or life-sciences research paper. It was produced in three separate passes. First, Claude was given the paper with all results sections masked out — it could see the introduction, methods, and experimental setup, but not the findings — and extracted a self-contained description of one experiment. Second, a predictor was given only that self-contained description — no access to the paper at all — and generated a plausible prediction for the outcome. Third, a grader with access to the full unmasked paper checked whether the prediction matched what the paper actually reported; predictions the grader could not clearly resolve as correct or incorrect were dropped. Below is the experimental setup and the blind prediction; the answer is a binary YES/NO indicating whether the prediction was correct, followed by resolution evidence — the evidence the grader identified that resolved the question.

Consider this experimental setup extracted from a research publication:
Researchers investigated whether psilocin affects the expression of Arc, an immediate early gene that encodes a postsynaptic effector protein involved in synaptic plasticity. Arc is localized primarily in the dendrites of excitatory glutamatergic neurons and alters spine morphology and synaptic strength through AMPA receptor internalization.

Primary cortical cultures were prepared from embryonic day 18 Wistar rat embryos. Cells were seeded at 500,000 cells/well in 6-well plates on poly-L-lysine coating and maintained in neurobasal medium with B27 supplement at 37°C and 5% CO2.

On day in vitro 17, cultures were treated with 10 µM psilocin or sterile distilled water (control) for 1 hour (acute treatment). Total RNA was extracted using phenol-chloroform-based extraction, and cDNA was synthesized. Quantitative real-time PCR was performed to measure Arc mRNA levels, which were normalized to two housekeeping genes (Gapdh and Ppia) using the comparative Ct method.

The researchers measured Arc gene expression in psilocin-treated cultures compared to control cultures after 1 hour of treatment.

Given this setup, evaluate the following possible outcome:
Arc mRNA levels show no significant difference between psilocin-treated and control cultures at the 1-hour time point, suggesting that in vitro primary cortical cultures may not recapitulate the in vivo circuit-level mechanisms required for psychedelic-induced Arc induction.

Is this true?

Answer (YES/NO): NO